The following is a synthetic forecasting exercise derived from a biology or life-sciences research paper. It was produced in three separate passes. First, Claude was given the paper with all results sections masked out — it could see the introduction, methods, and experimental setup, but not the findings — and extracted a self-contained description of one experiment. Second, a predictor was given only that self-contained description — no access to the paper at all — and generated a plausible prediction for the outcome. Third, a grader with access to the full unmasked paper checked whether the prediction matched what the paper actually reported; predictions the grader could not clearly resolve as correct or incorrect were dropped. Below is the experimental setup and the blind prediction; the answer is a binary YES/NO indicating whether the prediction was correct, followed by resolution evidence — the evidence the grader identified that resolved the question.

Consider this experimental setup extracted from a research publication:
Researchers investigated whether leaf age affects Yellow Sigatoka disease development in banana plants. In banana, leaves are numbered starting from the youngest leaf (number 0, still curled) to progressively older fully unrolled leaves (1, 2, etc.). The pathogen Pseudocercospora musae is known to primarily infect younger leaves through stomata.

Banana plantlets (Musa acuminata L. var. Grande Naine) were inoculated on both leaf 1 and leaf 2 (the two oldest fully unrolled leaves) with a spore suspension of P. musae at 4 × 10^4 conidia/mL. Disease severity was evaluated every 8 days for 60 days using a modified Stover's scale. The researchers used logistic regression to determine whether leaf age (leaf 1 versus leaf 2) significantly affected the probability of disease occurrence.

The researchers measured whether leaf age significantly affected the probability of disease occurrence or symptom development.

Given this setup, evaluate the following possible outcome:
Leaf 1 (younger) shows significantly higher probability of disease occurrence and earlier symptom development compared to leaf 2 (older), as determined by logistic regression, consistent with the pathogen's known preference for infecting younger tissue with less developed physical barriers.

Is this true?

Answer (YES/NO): NO